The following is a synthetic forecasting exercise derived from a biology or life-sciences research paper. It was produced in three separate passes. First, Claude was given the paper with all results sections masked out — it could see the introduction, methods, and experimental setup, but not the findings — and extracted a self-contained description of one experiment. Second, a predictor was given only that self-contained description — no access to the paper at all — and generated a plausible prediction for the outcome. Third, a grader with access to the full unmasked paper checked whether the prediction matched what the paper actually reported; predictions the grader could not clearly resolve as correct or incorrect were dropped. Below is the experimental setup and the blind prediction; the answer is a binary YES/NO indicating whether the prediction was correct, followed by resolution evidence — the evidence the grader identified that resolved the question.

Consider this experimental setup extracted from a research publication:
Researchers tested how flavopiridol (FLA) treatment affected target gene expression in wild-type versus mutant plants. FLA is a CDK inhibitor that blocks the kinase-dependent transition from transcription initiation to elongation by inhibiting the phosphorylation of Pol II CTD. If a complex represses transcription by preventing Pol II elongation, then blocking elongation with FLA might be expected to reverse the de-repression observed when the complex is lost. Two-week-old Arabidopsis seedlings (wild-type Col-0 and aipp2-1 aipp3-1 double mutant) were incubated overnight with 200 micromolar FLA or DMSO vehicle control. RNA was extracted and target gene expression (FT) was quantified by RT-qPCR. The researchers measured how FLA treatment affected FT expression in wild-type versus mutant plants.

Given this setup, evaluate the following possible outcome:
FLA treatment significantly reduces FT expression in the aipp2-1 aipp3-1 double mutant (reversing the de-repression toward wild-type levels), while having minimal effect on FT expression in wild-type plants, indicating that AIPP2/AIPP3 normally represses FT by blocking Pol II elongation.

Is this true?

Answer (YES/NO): NO